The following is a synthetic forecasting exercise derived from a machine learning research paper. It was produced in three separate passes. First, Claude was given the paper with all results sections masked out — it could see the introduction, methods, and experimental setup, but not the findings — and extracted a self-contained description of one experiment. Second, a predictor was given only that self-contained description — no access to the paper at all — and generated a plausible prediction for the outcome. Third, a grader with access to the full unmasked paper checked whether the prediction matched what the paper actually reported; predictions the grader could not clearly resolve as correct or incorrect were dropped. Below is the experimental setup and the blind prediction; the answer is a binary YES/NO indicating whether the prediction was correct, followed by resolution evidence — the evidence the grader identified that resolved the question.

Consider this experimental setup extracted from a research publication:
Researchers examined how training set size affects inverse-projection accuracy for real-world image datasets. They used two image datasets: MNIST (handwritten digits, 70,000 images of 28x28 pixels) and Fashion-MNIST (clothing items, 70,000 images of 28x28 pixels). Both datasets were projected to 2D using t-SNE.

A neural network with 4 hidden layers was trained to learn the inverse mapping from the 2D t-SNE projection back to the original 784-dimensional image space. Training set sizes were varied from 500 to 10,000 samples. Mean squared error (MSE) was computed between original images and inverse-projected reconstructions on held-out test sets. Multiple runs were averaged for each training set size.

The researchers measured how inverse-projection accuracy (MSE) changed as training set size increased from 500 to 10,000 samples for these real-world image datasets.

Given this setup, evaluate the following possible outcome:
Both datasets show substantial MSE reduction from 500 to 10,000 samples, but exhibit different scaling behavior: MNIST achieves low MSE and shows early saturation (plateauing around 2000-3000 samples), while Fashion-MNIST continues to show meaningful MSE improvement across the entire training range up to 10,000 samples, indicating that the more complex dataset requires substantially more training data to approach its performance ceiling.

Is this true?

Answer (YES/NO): NO